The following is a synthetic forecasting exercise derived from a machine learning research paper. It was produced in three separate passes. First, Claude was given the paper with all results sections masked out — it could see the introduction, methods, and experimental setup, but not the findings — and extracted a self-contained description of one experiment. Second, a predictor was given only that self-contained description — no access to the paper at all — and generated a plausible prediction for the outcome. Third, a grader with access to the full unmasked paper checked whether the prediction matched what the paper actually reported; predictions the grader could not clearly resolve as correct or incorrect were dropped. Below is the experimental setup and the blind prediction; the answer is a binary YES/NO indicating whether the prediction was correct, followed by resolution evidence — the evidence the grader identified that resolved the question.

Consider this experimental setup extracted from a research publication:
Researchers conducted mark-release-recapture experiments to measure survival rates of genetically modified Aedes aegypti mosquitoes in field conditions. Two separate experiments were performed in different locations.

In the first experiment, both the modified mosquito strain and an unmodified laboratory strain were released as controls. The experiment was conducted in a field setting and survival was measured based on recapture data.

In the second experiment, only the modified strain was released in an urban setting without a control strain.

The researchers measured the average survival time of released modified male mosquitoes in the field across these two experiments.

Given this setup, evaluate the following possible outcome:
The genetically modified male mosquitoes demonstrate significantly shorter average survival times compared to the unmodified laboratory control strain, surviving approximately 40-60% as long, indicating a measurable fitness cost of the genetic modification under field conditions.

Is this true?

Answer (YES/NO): NO